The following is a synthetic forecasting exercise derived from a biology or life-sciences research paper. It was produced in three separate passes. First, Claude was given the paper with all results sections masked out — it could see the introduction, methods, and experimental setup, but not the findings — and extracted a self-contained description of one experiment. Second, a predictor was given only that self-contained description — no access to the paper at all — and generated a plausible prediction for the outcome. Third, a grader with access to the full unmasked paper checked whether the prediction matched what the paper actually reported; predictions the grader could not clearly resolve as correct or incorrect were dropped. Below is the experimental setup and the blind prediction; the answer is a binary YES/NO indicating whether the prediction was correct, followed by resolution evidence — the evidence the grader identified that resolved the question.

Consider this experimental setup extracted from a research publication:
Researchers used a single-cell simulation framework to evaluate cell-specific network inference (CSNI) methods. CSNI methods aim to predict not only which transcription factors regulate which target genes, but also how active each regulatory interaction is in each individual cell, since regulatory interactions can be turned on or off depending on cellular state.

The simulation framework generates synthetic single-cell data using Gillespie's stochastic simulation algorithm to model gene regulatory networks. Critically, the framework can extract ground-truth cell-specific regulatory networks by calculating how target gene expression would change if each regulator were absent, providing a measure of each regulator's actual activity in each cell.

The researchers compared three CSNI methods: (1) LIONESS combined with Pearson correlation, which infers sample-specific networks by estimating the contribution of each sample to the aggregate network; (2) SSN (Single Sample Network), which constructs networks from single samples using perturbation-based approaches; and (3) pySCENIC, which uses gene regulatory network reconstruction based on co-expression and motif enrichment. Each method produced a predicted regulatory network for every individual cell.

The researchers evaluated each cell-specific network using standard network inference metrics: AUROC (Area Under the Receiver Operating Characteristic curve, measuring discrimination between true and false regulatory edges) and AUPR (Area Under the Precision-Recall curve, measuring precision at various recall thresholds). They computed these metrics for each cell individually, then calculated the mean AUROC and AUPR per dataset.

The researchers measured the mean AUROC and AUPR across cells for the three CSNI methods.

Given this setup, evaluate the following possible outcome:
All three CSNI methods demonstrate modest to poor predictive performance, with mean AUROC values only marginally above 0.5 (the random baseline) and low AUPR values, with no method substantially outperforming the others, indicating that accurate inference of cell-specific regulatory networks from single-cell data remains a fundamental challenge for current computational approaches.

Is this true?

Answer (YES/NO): NO